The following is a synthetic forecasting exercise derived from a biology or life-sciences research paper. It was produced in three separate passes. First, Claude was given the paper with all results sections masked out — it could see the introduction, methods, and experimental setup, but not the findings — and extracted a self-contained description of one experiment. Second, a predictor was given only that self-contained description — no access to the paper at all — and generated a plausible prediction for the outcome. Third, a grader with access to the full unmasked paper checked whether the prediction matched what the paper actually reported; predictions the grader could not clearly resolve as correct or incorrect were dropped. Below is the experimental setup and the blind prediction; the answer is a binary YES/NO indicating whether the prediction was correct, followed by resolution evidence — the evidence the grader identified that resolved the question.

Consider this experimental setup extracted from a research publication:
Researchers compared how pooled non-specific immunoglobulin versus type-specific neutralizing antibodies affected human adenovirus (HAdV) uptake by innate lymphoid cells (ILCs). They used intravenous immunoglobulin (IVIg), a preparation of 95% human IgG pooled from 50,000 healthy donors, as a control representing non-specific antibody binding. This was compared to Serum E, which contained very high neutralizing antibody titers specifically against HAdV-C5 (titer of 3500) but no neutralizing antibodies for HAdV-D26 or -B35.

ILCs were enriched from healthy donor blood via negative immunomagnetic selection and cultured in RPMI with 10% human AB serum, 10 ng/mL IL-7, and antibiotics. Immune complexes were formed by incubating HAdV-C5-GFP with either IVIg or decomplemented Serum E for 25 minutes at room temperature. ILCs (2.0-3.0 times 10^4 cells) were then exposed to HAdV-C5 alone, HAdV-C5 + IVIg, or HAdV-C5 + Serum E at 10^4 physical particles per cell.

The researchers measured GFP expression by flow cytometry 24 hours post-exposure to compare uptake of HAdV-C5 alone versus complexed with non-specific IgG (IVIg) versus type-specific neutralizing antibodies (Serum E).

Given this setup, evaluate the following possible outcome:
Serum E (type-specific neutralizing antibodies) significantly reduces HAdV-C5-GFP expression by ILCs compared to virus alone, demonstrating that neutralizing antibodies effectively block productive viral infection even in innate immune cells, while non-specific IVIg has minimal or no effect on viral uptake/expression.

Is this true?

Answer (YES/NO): NO